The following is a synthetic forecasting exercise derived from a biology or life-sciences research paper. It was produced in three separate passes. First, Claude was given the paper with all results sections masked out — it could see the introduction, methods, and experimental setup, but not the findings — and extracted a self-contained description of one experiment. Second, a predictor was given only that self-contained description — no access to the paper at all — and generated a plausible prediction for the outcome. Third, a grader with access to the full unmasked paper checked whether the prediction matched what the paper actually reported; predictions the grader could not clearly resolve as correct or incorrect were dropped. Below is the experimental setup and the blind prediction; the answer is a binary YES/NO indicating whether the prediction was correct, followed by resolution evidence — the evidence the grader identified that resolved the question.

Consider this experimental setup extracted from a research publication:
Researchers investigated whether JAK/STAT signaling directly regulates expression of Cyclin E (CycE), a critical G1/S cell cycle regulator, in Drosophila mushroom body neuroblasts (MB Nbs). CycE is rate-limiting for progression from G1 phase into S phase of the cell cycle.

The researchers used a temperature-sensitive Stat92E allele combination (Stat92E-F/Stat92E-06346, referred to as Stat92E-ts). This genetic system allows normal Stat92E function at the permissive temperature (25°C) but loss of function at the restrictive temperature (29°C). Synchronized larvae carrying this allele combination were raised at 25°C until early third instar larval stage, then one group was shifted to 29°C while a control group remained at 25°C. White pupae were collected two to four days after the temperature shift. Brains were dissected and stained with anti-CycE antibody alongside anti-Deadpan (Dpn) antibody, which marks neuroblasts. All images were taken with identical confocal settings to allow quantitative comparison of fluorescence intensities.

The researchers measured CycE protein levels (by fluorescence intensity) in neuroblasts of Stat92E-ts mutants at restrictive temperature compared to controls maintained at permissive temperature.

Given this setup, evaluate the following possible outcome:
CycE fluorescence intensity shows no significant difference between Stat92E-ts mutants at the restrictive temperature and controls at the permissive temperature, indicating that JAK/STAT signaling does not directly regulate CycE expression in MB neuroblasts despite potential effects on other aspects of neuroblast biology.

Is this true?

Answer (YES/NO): NO